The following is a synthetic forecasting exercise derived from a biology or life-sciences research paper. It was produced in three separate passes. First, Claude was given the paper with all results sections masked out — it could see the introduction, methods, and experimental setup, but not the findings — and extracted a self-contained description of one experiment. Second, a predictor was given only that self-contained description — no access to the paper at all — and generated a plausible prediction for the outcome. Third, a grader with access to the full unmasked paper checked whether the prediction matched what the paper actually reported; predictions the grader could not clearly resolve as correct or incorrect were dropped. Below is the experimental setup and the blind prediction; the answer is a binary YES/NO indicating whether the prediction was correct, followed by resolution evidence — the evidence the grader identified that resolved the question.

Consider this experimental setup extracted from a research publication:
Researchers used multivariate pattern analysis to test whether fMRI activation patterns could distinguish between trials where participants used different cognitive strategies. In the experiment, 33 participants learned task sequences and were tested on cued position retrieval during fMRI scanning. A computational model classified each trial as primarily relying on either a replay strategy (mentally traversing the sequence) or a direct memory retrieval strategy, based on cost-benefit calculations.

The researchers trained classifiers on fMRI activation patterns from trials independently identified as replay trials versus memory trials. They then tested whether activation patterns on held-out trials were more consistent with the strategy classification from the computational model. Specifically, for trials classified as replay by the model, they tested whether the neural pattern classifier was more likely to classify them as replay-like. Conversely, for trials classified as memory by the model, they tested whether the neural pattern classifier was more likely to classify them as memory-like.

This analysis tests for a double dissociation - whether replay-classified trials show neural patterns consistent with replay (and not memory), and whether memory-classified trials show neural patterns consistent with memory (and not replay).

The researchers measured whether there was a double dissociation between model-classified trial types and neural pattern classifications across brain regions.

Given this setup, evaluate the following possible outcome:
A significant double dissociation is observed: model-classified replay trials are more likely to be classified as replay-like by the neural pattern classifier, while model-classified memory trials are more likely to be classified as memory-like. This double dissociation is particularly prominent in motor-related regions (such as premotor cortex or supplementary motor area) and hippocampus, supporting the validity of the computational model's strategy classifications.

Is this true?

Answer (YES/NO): NO